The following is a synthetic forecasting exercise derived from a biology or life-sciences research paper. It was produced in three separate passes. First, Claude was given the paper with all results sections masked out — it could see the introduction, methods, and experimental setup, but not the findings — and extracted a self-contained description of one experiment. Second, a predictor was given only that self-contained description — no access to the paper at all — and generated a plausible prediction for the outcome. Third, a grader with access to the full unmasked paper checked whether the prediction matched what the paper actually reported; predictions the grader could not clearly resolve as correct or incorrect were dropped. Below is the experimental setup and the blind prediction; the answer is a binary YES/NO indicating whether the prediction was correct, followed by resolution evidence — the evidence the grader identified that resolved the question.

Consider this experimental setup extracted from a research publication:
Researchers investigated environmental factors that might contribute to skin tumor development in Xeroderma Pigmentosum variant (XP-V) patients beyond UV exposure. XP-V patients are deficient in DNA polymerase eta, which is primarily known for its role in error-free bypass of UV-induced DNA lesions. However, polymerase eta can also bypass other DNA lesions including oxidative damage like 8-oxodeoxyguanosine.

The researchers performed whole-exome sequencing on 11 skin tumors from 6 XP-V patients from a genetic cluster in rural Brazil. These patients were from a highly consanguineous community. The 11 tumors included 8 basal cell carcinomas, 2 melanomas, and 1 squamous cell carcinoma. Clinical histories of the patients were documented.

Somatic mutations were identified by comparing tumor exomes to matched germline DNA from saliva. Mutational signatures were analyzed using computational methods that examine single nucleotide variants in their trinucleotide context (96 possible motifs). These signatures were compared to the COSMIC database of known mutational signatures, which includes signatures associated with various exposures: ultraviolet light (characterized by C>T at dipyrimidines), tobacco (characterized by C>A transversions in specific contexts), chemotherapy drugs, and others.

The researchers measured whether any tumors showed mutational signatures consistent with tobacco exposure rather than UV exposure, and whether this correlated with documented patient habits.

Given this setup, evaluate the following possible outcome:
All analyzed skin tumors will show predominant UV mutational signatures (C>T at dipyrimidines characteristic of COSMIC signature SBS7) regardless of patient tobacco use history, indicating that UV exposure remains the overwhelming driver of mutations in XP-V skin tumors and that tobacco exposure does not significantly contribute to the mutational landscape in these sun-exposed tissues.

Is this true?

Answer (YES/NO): NO